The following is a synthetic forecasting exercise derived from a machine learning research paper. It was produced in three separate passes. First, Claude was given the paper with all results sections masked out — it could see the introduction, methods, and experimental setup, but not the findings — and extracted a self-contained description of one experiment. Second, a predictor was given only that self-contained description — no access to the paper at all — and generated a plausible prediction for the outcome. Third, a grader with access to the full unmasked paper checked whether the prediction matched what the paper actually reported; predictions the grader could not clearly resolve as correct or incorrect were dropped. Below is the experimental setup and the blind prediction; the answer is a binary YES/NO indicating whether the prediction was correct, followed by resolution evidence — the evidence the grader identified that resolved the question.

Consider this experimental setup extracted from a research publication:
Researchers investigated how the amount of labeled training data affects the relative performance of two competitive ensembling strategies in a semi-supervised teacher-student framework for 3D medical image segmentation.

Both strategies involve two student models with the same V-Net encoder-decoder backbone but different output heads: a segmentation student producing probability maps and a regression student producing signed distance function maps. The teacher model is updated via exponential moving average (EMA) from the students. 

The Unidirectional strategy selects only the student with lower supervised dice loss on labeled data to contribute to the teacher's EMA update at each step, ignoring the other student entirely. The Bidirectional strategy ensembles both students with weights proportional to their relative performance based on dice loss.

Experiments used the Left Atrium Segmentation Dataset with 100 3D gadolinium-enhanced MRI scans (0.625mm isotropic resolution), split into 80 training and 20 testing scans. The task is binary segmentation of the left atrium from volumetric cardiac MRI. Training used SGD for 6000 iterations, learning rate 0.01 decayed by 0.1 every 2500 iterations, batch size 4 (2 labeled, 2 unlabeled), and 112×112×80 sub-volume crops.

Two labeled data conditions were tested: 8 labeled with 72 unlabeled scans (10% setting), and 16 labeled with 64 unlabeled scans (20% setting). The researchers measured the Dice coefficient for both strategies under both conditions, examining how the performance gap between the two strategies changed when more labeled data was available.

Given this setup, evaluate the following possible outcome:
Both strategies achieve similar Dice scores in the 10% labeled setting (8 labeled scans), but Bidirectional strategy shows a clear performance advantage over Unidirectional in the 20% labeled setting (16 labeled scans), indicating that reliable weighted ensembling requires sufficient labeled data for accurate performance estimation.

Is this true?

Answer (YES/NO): NO